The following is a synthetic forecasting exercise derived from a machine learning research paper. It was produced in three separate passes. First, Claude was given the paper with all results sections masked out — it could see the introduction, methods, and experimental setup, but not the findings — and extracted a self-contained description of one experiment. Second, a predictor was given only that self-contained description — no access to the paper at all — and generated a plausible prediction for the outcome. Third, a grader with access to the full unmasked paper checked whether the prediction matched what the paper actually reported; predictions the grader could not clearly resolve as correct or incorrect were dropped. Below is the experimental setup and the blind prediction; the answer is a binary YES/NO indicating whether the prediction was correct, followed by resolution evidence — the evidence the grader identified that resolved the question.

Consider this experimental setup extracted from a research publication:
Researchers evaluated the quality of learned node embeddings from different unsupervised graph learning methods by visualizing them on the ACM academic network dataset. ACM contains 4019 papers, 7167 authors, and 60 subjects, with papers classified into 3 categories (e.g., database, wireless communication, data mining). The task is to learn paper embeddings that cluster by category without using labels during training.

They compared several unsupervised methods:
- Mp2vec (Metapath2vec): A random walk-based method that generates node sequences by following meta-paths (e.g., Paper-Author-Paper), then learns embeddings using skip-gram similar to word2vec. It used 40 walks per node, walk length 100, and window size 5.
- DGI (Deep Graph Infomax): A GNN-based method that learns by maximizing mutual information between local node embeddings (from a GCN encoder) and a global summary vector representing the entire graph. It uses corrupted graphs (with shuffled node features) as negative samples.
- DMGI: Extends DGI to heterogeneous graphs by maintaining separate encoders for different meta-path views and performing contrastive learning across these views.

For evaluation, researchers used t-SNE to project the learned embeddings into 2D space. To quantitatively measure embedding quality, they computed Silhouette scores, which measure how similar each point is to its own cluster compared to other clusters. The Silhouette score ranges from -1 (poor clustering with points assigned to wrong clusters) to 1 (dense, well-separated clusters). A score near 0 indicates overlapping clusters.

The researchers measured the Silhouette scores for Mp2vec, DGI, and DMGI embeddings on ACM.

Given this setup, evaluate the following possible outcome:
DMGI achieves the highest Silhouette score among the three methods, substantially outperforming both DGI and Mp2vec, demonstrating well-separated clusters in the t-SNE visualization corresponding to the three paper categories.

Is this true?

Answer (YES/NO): YES